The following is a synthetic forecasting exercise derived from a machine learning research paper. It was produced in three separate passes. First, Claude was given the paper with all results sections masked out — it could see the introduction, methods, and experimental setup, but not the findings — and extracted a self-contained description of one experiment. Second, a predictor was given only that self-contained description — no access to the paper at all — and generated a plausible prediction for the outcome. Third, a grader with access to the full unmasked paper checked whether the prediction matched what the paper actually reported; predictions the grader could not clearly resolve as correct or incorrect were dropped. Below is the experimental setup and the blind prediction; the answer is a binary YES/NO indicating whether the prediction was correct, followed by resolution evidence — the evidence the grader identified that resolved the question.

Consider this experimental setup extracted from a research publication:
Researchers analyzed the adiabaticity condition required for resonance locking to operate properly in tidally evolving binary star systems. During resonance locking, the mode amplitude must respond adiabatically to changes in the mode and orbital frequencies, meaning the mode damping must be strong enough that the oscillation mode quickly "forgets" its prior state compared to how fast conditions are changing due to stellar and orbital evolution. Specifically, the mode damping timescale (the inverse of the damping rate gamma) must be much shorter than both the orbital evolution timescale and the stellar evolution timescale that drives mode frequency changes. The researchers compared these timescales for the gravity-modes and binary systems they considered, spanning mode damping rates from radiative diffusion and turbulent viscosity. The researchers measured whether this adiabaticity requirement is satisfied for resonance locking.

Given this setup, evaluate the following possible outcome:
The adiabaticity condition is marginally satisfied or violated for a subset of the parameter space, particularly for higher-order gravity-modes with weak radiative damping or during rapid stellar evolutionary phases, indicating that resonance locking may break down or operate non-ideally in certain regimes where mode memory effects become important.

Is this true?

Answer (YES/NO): NO